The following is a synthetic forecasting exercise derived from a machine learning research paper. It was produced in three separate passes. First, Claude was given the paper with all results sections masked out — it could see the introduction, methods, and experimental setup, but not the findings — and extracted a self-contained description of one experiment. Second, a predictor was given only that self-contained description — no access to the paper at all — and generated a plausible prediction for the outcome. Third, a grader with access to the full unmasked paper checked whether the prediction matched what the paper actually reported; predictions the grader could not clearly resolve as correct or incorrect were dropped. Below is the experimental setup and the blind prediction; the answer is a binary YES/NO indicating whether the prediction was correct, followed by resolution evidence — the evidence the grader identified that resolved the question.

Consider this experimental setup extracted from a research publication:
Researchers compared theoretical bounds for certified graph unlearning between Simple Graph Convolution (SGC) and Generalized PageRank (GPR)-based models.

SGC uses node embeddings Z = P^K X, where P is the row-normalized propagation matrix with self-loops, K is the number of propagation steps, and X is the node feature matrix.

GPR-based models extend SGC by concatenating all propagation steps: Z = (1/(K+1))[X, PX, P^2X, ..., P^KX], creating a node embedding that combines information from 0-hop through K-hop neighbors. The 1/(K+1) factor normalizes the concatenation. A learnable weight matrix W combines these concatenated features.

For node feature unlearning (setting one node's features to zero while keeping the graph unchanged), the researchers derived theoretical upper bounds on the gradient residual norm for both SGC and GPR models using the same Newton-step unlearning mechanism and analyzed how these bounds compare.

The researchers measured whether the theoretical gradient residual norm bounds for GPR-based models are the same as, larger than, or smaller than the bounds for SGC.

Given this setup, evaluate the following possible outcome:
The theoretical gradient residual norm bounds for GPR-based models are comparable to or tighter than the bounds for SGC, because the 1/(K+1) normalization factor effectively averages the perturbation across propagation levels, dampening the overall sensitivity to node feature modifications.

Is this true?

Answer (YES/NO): YES